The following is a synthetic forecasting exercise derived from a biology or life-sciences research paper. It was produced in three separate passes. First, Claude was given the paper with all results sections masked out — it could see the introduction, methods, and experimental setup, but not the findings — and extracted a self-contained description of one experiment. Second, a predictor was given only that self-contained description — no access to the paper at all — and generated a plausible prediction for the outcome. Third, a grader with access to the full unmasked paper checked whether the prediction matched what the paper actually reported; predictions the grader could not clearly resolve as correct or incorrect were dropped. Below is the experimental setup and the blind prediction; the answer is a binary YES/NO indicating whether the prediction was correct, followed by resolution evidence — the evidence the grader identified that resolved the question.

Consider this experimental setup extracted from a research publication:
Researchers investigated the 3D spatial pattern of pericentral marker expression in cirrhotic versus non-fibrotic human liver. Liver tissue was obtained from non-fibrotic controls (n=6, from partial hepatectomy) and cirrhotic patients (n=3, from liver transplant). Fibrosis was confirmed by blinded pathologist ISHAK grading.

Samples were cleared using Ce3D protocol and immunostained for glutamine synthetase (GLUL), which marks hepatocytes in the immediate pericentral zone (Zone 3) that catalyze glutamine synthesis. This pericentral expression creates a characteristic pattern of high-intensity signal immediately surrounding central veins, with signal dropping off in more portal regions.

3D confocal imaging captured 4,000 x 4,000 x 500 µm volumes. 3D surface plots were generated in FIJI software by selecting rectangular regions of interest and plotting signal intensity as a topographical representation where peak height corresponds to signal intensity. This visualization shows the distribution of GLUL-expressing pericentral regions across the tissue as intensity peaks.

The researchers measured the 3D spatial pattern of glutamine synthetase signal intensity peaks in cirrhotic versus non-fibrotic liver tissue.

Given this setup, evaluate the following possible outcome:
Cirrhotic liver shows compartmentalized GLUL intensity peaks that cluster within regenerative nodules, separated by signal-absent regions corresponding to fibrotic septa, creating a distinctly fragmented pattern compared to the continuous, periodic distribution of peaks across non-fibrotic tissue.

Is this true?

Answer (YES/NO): NO